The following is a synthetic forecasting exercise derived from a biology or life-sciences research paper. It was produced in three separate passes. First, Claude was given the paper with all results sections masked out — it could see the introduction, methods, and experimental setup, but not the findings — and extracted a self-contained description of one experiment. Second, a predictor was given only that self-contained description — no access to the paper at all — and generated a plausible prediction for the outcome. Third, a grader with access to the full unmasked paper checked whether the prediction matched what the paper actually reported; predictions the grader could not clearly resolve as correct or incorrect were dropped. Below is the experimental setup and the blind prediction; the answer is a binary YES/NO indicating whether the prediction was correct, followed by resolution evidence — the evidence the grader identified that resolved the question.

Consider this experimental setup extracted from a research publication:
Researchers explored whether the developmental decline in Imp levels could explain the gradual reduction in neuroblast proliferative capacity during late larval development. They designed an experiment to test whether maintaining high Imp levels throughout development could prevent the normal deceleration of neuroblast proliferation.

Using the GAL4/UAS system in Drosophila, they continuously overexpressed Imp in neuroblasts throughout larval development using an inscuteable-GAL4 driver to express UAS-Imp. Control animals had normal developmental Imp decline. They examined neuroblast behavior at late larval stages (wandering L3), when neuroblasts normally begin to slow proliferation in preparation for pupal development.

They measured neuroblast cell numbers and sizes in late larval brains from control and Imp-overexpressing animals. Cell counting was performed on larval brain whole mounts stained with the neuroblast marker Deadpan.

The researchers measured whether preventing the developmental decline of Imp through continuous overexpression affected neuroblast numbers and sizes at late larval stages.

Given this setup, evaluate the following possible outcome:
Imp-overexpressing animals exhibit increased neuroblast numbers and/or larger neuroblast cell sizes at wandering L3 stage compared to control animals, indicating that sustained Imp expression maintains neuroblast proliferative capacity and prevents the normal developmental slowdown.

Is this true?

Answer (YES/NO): YES